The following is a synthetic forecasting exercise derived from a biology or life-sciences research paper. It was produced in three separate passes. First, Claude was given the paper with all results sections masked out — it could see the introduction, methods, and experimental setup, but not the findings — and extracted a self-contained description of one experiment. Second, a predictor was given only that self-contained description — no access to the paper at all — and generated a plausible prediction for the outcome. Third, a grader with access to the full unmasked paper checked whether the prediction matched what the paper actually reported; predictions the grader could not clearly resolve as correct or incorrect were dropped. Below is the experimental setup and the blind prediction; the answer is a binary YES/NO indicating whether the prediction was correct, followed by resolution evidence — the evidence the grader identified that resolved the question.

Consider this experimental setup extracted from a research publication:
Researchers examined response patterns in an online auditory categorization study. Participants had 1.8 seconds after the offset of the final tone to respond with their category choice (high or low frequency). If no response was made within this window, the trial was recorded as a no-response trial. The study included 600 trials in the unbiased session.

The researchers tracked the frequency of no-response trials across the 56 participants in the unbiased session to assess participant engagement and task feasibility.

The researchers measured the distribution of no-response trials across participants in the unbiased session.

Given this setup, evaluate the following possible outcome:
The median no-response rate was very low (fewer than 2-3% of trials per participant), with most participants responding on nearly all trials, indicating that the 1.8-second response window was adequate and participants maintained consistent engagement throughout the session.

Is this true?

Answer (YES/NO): YES